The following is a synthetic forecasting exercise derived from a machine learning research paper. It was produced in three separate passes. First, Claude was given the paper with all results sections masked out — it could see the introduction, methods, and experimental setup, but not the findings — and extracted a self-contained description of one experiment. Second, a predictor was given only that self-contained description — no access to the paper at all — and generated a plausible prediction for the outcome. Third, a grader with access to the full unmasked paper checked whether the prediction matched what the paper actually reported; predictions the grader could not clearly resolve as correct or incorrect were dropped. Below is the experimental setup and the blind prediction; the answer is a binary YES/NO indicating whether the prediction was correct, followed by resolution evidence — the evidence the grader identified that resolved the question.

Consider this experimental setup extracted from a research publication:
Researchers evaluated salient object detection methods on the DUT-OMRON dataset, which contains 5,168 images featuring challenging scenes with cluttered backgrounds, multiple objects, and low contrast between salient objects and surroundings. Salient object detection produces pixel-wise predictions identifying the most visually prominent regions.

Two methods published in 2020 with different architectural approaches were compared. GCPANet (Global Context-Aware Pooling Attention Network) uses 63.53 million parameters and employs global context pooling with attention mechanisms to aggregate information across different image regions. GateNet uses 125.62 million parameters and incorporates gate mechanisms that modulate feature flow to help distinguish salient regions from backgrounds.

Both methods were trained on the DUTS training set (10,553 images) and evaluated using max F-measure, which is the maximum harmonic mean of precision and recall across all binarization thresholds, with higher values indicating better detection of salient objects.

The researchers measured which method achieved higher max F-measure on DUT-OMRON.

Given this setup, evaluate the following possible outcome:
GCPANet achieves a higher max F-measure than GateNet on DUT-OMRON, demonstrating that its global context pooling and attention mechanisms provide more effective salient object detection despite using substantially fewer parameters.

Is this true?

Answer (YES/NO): YES